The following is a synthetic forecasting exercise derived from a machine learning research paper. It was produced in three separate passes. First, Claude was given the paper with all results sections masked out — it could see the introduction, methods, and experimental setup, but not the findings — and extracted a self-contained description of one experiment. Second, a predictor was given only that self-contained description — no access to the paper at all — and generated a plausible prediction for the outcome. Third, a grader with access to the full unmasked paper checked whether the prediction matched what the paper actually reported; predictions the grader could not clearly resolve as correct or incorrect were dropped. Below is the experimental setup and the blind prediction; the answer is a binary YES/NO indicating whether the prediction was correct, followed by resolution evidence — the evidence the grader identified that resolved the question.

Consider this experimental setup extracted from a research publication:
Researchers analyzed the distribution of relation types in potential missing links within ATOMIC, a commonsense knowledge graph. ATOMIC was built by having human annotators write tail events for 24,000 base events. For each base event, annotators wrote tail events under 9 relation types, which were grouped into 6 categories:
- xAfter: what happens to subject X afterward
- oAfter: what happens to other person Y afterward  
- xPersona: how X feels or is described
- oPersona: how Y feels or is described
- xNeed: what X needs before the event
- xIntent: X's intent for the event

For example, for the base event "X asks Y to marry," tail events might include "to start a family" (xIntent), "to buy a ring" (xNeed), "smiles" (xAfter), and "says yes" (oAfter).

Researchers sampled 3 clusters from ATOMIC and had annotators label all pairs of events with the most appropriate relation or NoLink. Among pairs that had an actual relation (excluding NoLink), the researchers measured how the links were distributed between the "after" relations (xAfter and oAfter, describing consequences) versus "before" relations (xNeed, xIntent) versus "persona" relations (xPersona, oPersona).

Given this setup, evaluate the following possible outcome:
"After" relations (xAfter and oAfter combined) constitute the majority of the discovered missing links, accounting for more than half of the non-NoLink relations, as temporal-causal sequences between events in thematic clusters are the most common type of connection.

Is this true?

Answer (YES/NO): NO